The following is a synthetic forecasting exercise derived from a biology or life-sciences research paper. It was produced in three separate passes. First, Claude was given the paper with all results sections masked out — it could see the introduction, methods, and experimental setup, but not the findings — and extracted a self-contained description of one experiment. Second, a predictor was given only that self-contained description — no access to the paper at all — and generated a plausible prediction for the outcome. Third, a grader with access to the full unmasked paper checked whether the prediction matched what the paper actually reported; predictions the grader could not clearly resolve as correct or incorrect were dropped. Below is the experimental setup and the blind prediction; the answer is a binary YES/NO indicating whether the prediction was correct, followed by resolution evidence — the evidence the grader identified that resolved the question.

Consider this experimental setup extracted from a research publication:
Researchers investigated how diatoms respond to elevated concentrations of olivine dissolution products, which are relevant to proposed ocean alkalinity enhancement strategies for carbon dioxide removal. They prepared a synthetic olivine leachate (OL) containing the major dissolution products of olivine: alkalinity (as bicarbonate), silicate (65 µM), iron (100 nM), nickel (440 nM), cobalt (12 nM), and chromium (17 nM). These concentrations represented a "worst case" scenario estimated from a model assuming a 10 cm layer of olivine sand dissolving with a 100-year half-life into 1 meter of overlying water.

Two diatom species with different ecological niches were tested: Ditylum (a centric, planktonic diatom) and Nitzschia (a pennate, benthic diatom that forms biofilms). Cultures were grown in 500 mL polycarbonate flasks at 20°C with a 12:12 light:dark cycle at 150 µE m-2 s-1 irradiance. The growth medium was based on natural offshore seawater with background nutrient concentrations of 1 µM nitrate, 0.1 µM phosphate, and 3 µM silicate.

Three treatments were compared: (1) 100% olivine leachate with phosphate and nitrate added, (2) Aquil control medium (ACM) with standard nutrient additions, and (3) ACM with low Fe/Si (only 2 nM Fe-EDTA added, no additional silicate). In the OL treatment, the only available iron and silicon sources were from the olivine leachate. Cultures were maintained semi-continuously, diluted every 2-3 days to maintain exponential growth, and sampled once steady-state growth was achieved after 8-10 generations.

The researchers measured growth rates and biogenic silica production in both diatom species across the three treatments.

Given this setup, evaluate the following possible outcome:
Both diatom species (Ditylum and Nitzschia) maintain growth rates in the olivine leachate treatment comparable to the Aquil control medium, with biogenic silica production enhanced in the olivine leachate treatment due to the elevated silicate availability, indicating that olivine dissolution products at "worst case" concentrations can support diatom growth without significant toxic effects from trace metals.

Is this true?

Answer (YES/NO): NO